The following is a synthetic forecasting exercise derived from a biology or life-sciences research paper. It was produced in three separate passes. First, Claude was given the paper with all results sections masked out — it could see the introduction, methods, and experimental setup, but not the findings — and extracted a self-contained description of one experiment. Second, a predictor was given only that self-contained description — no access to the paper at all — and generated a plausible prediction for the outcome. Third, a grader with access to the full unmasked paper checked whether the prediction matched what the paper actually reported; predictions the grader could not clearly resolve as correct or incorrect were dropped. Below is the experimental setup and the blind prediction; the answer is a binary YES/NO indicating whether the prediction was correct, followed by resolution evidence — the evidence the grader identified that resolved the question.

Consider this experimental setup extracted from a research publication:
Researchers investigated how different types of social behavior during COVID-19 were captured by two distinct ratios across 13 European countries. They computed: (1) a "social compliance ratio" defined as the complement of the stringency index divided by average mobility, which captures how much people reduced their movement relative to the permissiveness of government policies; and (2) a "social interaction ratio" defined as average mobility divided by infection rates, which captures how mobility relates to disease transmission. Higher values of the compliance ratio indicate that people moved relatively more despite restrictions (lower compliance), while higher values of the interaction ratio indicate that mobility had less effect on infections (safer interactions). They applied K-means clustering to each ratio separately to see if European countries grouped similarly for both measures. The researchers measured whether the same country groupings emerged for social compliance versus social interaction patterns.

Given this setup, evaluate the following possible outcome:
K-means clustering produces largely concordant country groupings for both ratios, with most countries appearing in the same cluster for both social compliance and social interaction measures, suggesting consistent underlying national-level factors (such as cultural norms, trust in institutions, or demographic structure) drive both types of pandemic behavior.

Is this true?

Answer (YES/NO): NO